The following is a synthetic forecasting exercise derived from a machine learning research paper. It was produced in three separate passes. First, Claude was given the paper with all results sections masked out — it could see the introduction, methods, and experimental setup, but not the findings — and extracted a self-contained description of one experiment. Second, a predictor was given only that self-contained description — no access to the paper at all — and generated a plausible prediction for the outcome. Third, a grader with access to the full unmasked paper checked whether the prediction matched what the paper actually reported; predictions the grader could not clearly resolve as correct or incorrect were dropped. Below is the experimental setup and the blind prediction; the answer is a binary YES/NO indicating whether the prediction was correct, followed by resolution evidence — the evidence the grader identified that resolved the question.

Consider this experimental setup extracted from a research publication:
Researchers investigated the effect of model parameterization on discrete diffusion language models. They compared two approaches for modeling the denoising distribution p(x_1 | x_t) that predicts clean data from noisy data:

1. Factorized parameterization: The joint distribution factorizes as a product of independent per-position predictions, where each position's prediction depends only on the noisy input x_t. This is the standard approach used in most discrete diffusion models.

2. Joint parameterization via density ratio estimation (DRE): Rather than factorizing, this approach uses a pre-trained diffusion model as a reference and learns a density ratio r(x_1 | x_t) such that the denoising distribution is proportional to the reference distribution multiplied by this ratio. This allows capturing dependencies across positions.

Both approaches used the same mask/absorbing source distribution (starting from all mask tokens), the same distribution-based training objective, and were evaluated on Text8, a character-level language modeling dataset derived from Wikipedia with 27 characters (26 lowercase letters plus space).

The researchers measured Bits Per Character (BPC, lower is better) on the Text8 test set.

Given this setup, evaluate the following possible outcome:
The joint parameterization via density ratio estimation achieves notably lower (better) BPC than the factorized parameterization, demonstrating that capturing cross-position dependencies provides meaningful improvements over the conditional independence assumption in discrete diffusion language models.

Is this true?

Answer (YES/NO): YES